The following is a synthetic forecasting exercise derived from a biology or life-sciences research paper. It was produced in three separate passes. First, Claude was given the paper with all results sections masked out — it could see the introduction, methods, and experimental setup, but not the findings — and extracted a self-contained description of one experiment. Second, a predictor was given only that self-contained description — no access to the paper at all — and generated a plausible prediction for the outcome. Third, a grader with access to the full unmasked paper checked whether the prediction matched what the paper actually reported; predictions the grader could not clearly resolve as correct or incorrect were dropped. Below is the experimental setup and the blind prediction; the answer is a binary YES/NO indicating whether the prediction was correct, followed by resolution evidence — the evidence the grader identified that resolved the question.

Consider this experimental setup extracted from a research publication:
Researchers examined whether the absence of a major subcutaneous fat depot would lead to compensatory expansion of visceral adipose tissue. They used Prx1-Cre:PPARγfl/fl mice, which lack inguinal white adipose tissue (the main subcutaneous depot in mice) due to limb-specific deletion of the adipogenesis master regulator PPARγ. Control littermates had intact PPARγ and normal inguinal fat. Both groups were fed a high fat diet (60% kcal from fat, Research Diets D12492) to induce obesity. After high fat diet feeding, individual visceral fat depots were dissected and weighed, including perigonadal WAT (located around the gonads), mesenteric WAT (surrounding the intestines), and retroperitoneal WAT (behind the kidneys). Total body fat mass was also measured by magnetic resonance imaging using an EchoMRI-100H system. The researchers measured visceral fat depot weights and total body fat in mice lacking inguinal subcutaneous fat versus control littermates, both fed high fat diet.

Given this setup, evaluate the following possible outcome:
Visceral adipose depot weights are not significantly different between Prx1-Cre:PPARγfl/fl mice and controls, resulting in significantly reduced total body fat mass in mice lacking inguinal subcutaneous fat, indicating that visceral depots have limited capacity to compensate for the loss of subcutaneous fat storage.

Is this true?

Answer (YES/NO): YES